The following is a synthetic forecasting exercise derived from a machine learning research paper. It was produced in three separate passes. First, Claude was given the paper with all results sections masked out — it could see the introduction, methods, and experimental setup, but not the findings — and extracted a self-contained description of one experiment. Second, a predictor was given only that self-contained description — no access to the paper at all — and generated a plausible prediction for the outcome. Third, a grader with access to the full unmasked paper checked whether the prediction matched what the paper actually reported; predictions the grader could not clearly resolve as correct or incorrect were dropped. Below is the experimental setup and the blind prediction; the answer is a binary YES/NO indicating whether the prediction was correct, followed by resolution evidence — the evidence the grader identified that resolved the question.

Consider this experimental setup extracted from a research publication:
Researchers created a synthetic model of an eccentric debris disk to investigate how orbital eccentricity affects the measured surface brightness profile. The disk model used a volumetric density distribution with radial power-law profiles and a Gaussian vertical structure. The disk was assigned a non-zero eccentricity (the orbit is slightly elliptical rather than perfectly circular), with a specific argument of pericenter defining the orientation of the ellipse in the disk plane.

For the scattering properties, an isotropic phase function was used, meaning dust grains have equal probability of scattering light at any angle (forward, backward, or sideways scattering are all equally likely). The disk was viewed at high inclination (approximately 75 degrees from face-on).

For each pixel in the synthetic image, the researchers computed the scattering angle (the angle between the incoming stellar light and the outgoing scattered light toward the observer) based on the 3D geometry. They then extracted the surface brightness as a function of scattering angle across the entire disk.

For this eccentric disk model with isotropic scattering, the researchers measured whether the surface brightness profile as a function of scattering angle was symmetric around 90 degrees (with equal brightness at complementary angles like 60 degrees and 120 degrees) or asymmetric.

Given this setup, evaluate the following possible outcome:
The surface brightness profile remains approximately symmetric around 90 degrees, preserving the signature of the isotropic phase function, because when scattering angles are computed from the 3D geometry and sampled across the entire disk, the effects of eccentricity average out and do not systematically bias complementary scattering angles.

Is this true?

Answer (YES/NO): NO